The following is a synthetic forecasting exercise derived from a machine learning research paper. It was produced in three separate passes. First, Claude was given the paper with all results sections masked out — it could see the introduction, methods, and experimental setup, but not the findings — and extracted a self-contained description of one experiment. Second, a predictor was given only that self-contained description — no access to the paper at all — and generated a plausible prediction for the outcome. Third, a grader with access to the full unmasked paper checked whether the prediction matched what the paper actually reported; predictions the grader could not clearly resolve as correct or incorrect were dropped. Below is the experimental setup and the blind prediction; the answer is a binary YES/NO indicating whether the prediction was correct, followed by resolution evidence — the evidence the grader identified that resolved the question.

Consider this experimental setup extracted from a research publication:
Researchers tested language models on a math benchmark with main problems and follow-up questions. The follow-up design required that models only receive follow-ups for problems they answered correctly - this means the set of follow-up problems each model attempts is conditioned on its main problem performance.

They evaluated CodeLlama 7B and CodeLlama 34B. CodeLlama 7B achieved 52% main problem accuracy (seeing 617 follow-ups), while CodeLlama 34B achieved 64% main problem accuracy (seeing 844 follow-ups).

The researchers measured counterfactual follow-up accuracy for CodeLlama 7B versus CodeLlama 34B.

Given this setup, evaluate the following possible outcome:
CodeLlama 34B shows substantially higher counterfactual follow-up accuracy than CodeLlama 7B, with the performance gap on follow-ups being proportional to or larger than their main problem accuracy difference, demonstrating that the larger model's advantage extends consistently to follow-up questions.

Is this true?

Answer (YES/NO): NO